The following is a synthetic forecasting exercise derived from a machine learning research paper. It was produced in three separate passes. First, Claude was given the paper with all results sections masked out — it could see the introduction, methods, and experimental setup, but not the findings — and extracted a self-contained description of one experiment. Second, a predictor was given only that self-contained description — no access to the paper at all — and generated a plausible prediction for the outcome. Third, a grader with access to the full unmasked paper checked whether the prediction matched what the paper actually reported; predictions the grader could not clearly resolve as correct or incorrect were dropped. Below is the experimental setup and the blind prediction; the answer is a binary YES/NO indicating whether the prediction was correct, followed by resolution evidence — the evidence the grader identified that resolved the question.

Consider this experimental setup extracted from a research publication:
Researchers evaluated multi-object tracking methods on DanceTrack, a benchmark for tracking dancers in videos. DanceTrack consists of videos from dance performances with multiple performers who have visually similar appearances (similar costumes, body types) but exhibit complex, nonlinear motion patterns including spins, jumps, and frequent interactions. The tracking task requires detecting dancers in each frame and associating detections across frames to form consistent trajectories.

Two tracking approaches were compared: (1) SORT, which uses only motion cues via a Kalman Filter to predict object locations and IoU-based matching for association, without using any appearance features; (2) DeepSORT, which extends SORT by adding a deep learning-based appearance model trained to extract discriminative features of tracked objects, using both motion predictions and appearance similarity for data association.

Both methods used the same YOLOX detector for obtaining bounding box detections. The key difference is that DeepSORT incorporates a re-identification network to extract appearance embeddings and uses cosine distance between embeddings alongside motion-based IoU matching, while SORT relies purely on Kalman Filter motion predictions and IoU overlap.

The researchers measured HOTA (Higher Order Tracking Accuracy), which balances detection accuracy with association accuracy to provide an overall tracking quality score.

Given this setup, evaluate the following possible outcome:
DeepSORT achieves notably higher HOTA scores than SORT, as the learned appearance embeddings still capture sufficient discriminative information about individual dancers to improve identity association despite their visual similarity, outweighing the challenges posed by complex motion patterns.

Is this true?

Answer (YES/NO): NO